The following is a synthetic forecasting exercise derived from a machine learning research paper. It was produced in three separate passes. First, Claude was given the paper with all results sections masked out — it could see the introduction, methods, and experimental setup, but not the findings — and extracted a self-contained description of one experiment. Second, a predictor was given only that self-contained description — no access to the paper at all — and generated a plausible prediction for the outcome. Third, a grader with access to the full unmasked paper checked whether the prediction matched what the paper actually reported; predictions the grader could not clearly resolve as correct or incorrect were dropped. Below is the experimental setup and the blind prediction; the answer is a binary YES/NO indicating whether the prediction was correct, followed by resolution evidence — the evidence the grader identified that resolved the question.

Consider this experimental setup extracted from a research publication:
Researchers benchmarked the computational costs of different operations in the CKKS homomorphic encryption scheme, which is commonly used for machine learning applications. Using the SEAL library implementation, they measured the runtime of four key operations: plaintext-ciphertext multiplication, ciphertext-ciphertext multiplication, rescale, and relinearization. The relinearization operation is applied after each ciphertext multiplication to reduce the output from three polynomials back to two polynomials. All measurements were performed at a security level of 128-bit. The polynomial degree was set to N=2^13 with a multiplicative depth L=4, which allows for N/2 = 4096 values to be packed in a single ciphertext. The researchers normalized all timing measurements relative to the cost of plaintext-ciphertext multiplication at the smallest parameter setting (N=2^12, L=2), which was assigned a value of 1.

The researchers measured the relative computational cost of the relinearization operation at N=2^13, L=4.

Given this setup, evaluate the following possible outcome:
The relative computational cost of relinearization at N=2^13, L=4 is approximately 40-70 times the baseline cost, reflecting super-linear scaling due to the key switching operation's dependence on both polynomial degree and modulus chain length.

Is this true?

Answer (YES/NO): NO